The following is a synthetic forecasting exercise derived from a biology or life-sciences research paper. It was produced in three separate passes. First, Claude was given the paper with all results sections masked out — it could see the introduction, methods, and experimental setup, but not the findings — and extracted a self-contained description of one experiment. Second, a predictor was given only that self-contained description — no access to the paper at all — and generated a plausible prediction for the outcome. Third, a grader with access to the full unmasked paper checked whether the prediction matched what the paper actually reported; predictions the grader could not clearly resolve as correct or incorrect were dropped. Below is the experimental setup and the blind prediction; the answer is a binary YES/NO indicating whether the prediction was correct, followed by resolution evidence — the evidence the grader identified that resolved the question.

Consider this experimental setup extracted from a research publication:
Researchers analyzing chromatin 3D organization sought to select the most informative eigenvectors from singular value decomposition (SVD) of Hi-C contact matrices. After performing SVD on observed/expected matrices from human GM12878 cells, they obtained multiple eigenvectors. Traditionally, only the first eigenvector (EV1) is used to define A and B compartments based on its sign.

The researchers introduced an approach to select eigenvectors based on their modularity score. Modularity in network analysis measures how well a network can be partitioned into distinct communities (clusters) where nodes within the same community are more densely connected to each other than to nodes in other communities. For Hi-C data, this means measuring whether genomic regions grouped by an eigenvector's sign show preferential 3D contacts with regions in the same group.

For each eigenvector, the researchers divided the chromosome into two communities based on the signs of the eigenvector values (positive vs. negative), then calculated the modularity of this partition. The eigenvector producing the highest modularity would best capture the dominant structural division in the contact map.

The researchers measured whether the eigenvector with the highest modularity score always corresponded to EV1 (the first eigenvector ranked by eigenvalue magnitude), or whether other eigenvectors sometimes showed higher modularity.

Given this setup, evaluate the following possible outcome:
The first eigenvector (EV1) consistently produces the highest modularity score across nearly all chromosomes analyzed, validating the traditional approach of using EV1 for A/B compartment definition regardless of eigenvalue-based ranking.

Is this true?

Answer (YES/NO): YES